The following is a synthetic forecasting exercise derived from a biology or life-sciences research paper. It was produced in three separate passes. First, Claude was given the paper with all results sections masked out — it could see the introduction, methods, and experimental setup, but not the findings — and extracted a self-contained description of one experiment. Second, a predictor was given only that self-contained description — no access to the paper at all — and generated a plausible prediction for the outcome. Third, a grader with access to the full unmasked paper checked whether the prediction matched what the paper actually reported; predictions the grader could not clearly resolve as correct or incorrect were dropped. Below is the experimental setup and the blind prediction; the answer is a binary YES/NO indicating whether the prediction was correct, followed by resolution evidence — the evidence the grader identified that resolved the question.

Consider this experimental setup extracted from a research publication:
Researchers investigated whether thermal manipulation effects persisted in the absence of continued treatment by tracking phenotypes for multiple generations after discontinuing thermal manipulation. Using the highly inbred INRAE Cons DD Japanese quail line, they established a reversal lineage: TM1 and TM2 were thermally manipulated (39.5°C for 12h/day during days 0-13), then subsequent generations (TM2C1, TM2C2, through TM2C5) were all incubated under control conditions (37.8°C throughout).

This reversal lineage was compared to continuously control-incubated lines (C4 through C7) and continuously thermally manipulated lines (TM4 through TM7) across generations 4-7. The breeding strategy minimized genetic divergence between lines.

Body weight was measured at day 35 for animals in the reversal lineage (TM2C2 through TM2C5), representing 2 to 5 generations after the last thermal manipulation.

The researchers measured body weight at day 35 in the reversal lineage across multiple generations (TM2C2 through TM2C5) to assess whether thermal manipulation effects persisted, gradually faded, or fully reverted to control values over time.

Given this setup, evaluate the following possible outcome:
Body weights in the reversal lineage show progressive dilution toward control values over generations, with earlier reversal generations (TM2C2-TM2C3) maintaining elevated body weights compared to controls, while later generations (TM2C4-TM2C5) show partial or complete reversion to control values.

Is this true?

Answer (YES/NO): NO